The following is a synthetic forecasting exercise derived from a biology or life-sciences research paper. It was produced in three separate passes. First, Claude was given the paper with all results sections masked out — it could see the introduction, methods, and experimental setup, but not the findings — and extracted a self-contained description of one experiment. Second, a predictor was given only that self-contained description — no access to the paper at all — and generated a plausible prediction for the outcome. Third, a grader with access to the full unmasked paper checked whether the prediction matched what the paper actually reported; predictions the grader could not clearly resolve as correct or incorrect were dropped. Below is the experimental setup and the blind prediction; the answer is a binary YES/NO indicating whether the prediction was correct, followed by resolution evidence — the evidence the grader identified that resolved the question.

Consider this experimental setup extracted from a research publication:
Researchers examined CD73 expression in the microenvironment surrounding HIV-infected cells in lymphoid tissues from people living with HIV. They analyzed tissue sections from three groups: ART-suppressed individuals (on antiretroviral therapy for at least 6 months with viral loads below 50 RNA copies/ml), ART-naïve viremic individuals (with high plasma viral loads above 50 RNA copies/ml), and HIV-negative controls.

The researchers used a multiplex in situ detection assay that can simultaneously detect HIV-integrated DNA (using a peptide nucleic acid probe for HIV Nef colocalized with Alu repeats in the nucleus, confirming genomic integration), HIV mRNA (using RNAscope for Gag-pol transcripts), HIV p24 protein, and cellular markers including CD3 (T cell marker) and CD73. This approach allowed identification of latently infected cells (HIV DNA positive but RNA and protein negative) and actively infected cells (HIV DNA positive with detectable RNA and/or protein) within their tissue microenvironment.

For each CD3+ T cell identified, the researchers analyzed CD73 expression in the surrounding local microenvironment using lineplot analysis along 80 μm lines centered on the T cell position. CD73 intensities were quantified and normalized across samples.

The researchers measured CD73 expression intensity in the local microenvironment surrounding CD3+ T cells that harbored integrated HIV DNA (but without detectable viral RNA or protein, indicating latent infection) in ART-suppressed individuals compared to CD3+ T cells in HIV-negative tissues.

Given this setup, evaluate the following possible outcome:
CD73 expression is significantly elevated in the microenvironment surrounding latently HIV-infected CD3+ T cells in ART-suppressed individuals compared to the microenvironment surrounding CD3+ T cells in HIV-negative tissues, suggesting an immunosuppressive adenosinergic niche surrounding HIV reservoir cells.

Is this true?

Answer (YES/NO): YES